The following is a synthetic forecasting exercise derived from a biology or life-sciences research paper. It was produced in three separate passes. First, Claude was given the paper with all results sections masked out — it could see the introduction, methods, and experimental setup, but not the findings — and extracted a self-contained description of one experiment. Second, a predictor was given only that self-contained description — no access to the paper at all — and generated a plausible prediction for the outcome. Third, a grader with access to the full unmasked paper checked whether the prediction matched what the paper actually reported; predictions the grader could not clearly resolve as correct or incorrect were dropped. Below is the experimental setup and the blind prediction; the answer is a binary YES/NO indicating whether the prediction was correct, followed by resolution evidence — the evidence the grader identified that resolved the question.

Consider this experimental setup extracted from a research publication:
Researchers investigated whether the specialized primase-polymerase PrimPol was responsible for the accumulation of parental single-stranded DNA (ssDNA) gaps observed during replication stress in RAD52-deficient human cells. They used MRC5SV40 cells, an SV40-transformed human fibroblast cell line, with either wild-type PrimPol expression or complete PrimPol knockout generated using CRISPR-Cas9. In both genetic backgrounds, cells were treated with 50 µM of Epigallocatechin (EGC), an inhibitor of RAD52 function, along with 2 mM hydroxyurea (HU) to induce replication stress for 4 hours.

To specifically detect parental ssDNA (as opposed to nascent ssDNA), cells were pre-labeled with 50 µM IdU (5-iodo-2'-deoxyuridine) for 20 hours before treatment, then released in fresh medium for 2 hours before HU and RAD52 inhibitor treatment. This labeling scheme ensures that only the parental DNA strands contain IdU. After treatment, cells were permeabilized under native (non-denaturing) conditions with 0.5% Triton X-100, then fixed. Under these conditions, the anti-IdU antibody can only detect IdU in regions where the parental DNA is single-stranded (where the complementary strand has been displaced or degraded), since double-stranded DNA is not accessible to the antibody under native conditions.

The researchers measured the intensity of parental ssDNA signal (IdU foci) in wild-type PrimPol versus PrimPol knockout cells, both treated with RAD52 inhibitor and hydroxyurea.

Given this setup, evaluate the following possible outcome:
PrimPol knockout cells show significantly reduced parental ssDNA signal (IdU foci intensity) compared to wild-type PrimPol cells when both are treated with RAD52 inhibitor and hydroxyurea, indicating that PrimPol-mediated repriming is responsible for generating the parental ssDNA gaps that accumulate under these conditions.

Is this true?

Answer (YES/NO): NO